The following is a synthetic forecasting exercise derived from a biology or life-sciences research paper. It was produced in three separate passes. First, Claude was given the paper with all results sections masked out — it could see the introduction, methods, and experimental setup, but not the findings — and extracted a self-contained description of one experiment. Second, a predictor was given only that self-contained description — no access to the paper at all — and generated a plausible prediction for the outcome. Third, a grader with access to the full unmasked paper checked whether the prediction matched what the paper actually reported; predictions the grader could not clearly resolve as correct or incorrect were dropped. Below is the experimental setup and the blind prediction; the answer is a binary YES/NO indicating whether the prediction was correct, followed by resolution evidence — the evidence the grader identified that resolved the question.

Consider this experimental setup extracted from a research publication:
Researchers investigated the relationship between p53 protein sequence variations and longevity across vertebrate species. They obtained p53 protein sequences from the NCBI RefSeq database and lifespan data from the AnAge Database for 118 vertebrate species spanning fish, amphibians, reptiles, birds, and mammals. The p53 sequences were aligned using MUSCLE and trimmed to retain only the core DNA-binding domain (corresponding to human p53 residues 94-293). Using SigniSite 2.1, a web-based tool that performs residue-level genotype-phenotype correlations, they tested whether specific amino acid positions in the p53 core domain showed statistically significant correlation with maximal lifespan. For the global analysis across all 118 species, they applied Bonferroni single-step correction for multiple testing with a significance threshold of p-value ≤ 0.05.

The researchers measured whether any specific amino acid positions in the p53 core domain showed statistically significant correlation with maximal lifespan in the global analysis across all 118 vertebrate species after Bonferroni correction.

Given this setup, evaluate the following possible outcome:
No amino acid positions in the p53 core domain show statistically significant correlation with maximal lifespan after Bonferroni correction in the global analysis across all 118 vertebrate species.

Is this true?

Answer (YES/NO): NO